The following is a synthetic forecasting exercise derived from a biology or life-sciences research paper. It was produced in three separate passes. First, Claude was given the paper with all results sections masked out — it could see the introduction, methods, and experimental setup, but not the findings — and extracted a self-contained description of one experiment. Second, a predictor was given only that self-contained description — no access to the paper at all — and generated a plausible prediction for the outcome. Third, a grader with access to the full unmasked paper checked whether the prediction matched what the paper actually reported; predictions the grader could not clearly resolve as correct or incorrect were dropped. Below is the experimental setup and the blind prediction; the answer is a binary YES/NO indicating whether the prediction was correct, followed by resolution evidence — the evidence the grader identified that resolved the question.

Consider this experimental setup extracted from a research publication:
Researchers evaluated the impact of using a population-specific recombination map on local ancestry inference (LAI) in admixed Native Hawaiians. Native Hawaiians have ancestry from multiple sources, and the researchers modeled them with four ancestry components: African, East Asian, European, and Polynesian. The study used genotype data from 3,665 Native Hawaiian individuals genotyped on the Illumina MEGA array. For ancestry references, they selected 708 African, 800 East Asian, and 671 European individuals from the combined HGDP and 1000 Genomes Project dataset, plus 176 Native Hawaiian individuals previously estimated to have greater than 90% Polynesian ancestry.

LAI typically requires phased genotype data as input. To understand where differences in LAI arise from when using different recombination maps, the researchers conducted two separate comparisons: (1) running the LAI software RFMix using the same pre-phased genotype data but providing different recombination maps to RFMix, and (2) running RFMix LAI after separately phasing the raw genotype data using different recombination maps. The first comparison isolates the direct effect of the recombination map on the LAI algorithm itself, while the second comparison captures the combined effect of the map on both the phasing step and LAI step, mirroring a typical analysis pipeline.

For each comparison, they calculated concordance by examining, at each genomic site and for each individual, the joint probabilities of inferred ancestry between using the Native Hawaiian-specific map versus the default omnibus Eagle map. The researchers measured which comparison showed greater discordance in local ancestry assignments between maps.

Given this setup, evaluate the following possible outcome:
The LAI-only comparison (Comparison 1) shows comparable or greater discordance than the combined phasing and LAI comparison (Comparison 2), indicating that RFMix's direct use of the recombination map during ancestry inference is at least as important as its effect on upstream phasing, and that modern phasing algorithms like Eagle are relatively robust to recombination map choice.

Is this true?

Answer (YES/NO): NO